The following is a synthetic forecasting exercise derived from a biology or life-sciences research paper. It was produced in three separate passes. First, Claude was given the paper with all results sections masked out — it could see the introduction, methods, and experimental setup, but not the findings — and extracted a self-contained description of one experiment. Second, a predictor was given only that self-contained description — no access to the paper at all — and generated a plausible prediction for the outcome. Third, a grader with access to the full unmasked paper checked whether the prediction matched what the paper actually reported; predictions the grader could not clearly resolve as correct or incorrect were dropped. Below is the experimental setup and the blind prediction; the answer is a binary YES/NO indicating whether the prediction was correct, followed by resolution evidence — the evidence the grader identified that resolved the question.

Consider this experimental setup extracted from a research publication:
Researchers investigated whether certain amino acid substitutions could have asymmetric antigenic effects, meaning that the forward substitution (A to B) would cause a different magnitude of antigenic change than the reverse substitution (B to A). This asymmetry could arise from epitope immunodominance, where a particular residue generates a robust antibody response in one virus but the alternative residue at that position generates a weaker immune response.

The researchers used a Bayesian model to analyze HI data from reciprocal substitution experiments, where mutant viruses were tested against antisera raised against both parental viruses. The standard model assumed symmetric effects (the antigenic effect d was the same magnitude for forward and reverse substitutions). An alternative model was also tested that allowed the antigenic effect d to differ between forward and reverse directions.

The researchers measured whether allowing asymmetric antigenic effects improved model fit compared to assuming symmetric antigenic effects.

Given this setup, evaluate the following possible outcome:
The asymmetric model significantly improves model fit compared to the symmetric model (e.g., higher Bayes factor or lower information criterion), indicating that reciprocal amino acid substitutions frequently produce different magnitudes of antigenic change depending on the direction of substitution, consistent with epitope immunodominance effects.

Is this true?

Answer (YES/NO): NO